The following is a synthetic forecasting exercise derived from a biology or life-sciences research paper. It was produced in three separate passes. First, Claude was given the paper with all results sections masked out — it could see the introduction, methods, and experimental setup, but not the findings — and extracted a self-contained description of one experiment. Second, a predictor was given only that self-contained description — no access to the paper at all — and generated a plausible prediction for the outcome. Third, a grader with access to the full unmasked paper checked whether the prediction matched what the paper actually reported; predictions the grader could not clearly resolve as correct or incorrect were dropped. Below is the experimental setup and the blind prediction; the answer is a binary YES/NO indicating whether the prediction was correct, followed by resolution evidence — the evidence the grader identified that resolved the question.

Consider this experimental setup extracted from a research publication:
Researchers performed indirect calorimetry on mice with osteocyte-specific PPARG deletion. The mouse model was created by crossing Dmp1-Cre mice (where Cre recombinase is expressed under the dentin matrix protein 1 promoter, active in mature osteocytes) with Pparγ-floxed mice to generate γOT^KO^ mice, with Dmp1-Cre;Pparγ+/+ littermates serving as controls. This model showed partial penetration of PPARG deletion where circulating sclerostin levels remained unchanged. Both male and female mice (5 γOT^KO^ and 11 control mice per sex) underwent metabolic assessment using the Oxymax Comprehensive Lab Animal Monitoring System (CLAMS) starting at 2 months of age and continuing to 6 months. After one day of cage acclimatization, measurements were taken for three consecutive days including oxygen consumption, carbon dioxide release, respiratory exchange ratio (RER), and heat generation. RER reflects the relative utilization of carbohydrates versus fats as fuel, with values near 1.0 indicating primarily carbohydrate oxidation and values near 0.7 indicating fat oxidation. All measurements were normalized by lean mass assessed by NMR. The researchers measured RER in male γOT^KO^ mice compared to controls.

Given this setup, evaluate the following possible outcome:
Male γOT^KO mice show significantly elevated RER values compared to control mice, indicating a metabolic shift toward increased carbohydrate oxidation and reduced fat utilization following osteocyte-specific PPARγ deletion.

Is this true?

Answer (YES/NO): NO